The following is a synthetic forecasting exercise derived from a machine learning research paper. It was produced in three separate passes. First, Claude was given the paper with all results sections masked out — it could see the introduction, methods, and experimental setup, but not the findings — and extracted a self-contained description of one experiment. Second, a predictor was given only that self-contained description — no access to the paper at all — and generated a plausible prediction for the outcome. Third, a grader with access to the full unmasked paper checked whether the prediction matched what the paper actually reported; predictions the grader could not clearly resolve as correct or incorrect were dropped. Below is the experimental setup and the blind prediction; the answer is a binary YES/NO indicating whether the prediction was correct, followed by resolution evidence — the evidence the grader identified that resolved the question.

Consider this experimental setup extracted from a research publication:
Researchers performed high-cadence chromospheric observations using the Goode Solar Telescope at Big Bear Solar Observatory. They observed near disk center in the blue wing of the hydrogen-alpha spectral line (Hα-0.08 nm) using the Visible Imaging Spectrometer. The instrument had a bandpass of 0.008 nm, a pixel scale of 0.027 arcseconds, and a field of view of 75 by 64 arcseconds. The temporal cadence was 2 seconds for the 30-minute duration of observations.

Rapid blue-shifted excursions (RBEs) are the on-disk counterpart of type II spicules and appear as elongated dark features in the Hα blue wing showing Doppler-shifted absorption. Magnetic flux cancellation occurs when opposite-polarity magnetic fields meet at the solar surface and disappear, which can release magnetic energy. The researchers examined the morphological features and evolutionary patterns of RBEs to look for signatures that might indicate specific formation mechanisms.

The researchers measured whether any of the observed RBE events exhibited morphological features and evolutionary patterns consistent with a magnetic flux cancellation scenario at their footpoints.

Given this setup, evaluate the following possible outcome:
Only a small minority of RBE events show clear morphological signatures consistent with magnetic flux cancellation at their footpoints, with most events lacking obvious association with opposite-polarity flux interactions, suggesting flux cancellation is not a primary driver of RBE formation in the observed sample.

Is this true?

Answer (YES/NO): YES